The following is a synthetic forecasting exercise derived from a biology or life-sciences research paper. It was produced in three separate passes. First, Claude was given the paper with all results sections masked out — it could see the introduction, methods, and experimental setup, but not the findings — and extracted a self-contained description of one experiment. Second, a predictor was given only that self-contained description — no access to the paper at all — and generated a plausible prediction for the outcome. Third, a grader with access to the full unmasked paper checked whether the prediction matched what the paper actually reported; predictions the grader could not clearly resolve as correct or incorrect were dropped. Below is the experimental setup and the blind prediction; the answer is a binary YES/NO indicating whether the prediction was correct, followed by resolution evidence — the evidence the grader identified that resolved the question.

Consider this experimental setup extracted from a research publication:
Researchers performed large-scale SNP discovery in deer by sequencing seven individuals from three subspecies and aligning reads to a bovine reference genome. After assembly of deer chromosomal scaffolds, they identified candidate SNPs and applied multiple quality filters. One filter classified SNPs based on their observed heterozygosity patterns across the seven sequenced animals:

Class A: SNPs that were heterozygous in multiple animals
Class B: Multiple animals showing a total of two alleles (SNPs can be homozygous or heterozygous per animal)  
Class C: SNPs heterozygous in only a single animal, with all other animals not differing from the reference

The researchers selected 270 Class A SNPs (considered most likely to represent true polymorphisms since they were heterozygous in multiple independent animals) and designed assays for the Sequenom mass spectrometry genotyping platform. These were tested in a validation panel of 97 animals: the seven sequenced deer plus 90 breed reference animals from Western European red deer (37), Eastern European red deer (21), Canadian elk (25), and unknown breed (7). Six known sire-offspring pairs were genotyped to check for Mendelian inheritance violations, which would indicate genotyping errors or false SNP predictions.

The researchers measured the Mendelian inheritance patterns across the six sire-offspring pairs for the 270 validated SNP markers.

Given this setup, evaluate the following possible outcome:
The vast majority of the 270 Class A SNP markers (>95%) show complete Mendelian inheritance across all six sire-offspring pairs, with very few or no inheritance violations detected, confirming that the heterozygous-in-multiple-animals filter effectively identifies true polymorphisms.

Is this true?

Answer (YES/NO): YES